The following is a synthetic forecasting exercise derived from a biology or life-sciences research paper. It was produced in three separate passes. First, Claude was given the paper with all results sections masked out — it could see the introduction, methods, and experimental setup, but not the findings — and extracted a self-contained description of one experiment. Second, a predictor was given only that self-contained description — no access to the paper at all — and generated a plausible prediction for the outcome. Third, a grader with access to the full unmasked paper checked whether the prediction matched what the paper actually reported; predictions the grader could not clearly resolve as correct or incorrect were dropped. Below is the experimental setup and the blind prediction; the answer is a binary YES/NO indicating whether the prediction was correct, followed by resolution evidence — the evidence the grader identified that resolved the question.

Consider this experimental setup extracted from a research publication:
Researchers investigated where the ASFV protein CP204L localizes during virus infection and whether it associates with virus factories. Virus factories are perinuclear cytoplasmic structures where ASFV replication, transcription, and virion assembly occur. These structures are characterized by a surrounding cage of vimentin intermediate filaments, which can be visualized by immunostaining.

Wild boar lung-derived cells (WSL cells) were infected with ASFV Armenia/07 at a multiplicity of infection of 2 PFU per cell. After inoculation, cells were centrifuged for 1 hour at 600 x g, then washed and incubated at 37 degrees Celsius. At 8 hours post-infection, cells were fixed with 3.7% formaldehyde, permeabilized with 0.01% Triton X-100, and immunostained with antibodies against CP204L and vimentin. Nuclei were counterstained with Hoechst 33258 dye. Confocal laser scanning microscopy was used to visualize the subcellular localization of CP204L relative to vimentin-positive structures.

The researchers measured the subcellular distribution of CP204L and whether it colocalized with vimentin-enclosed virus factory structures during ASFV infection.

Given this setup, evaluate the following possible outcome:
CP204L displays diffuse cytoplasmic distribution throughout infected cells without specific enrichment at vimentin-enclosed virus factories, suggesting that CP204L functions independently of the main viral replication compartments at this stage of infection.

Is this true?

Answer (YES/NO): NO